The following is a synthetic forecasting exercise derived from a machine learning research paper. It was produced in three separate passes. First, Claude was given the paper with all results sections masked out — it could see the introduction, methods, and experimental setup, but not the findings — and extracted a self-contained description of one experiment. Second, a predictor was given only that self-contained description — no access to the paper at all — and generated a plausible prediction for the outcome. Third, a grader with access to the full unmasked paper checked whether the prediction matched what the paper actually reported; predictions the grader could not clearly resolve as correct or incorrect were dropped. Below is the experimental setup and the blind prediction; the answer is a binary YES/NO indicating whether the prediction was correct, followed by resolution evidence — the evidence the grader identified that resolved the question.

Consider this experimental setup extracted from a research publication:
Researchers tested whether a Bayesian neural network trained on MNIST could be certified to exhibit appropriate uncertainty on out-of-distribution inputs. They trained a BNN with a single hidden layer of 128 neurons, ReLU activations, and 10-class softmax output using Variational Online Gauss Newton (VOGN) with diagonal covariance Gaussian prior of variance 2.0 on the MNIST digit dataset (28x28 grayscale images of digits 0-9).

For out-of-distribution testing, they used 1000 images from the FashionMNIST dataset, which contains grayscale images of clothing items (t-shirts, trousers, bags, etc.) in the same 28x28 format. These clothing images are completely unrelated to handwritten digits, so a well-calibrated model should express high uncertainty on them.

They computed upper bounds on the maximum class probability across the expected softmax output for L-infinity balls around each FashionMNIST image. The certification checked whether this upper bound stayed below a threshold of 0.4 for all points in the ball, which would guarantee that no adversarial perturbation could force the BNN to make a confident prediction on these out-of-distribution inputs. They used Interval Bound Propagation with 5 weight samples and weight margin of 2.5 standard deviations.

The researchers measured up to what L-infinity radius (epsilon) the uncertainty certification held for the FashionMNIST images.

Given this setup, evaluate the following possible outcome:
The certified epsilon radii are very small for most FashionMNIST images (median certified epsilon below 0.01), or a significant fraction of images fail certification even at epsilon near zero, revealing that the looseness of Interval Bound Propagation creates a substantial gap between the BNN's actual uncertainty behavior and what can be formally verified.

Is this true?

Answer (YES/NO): NO